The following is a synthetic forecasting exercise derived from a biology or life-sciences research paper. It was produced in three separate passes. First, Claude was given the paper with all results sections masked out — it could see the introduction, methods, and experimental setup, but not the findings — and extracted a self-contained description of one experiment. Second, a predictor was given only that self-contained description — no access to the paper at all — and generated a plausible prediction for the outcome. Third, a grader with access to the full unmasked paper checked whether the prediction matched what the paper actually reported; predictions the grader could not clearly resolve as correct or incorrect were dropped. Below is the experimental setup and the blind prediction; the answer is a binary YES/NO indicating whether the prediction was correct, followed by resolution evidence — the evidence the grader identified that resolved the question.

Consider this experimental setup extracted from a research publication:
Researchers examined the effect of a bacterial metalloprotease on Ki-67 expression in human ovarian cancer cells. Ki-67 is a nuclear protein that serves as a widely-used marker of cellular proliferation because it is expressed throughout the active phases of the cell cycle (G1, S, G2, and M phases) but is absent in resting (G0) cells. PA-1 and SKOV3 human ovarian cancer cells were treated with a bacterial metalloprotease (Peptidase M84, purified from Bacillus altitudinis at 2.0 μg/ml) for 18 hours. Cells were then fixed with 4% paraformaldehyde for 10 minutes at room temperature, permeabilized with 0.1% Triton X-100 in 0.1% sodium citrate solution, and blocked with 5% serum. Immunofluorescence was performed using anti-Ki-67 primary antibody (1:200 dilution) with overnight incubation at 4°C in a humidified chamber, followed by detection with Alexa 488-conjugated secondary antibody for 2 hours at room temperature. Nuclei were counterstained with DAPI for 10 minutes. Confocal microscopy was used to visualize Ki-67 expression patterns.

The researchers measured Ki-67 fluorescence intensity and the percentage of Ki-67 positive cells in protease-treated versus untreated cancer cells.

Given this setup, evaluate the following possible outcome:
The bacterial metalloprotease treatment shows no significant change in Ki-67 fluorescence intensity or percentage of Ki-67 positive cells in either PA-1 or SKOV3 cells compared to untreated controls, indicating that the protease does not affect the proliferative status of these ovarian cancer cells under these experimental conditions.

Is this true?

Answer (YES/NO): NO